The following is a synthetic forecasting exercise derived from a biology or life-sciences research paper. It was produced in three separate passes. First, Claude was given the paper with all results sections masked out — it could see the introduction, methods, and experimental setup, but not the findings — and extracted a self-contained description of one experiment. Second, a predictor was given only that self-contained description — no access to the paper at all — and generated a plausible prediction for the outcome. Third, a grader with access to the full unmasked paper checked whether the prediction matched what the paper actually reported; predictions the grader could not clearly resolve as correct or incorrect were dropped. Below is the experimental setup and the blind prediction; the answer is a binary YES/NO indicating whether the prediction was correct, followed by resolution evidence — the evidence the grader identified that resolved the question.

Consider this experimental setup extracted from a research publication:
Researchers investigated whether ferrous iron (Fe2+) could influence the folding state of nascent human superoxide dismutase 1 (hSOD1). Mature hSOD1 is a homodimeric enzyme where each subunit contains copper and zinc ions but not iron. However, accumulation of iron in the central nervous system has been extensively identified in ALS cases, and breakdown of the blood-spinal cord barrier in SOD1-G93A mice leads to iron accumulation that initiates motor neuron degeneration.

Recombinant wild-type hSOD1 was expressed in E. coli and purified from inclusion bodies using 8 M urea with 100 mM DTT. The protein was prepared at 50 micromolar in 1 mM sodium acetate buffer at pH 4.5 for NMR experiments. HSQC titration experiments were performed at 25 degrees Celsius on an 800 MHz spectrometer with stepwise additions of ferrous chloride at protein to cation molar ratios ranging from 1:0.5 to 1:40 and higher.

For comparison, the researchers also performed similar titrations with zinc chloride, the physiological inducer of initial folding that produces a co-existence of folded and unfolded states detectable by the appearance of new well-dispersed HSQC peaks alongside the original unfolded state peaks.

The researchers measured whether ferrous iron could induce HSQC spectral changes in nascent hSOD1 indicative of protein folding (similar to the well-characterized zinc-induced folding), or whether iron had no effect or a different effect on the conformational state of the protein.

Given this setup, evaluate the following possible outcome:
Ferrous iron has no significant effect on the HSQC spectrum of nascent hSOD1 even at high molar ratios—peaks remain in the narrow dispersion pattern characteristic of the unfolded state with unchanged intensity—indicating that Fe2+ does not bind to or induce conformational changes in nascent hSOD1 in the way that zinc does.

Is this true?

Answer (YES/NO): NO